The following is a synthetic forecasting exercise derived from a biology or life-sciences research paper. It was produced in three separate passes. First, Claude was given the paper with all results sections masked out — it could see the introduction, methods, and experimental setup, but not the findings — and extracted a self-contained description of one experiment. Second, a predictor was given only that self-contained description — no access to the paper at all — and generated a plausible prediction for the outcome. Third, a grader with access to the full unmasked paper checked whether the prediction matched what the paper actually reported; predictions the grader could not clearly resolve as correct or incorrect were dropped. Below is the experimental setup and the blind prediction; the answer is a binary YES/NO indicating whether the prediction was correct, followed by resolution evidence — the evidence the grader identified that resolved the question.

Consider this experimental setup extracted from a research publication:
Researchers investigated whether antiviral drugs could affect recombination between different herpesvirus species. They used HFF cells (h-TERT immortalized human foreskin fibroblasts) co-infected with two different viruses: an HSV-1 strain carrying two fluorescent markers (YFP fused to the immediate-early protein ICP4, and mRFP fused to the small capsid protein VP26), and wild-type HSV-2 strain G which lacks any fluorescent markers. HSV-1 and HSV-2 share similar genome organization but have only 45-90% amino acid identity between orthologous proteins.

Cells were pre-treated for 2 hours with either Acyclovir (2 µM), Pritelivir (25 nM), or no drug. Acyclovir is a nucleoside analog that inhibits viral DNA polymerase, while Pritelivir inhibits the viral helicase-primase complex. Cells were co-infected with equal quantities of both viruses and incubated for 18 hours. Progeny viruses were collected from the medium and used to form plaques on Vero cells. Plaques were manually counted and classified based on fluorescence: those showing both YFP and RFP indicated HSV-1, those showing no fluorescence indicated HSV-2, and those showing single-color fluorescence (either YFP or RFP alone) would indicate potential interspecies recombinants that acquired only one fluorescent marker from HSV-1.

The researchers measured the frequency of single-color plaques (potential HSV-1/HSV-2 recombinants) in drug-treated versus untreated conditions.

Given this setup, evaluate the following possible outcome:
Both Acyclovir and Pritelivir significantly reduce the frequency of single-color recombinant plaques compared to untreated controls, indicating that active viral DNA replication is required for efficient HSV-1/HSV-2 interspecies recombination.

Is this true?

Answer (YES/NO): NO